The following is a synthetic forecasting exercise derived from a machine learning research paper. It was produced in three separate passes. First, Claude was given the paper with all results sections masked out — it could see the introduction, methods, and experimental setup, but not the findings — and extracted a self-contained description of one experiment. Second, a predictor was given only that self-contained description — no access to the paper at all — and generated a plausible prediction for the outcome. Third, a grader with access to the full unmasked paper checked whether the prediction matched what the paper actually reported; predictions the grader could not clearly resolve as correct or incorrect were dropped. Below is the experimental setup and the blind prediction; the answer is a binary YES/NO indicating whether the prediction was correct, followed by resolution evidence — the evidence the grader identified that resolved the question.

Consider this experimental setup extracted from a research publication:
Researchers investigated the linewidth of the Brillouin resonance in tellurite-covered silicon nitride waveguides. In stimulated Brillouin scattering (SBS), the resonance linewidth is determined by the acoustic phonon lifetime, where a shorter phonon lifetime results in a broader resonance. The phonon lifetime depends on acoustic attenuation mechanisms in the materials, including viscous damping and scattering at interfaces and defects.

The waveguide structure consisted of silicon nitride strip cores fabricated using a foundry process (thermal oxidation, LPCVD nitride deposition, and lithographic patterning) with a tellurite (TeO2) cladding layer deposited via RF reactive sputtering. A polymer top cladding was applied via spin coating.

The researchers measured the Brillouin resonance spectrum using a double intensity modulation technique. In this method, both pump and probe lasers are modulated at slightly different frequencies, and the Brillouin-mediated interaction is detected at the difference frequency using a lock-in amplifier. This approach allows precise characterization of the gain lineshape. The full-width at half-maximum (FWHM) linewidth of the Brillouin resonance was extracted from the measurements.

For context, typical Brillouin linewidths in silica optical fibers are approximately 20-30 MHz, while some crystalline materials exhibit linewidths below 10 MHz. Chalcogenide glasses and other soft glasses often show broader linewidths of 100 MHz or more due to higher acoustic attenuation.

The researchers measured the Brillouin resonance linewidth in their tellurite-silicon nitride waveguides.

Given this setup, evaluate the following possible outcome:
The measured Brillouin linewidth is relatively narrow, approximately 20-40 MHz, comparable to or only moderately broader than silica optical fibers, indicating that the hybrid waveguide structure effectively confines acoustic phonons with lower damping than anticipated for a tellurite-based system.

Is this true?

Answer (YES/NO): NO